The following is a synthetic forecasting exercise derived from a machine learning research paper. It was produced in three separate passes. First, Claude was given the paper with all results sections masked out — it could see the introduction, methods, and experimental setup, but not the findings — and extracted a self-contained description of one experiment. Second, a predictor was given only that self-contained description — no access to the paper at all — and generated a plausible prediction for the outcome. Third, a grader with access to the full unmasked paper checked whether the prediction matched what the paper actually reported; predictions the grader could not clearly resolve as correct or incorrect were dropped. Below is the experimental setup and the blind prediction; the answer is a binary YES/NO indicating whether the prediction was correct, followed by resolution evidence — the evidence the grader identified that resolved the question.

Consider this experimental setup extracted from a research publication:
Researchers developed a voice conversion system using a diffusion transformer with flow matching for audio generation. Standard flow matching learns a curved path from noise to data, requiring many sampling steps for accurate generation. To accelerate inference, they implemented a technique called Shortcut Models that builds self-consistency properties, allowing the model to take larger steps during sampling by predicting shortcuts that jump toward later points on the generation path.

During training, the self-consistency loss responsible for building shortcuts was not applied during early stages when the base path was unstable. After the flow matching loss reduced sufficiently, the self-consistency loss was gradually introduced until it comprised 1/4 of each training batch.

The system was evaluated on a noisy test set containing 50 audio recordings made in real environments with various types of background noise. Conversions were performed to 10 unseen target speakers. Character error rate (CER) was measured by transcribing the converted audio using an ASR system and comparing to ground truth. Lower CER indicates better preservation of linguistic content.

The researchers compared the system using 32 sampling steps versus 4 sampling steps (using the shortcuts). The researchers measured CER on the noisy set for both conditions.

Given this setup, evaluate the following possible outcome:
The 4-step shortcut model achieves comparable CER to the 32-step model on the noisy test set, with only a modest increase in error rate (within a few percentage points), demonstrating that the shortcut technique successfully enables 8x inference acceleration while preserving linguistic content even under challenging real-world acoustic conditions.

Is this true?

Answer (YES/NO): YES